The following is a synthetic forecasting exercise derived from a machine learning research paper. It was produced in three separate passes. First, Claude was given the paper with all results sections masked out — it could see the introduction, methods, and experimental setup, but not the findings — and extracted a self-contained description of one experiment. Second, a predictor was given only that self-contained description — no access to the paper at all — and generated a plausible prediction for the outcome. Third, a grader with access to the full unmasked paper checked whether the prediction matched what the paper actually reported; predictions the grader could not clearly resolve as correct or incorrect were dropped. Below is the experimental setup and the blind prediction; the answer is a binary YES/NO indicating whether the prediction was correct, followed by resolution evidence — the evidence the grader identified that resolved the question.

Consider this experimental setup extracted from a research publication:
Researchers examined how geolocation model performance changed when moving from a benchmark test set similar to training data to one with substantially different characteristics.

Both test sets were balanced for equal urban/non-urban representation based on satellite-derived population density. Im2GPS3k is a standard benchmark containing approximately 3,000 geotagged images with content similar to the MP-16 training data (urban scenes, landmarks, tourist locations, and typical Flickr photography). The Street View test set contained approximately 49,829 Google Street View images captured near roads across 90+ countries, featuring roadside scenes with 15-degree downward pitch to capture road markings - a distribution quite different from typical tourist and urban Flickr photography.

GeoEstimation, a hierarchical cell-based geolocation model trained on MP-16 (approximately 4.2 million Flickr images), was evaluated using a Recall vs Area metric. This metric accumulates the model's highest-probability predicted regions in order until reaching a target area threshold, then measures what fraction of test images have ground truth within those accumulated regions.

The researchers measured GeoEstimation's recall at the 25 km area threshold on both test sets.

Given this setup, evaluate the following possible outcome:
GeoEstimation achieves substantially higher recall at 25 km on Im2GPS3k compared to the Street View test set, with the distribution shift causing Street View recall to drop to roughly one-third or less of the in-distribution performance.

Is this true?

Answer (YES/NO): YES